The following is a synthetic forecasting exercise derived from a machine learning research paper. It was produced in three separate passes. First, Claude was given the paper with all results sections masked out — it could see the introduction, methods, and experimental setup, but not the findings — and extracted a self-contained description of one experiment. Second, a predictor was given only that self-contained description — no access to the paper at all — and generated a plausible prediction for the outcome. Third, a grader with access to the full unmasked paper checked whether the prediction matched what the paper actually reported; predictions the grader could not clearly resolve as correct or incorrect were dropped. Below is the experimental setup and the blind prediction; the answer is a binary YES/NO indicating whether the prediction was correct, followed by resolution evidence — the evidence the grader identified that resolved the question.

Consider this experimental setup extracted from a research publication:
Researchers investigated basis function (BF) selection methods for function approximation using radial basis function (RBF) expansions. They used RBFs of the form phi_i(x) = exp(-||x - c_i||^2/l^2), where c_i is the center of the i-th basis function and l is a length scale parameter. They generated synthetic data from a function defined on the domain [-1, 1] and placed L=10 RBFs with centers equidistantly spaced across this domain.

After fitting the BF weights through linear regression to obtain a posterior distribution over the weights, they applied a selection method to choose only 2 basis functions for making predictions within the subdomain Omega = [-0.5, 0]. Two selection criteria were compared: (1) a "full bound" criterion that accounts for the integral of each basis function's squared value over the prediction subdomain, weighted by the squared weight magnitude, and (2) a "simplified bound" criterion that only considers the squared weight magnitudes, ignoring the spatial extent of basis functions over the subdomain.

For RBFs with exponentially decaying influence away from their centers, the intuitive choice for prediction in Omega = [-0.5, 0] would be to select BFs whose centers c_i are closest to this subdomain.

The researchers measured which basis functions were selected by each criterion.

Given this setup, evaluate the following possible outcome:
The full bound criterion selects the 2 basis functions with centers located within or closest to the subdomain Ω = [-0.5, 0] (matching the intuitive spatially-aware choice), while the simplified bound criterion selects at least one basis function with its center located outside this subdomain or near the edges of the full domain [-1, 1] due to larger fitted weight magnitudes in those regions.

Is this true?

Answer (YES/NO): YES